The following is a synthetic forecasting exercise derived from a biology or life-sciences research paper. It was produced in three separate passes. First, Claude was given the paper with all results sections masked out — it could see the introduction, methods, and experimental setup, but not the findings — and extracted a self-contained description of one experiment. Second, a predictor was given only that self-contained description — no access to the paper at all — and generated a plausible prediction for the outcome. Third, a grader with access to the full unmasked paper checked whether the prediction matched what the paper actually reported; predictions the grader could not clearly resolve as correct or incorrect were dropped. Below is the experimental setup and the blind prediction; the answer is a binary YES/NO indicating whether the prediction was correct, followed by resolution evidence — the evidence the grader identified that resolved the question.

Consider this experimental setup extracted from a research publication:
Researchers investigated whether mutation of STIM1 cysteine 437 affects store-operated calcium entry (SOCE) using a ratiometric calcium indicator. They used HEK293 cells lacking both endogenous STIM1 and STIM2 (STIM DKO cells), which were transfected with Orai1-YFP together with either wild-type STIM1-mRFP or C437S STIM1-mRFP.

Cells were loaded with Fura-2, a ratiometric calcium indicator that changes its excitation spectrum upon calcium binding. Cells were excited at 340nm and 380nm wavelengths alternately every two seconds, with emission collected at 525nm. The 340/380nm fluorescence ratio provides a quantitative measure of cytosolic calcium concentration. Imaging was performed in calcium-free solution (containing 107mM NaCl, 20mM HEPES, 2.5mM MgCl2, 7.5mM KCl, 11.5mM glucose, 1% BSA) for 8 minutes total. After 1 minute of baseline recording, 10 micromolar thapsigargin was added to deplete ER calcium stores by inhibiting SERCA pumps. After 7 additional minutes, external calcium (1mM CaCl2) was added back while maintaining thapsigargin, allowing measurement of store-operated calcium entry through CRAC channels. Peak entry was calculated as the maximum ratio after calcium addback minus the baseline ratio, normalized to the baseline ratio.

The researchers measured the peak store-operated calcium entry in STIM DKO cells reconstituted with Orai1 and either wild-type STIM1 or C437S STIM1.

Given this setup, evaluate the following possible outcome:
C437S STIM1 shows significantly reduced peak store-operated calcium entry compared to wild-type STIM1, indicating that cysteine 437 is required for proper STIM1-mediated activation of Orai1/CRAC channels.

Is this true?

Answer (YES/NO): YES